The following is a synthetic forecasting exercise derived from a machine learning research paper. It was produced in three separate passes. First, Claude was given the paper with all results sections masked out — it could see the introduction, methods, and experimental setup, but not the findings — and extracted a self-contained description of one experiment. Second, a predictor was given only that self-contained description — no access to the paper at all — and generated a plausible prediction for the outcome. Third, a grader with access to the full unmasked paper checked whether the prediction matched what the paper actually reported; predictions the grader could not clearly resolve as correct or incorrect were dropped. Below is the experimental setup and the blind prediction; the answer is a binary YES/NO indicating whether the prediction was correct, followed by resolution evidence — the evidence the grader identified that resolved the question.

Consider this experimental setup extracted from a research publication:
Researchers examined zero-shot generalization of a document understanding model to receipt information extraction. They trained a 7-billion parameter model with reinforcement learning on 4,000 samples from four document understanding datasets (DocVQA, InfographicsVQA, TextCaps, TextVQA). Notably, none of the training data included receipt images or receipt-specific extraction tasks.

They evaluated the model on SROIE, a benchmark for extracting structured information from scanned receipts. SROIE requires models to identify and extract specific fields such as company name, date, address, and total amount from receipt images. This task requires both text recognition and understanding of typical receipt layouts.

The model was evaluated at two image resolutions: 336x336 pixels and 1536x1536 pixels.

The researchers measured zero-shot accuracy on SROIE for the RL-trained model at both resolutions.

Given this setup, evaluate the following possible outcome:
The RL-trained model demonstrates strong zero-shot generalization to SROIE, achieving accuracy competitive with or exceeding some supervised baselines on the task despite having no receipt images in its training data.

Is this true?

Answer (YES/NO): YES